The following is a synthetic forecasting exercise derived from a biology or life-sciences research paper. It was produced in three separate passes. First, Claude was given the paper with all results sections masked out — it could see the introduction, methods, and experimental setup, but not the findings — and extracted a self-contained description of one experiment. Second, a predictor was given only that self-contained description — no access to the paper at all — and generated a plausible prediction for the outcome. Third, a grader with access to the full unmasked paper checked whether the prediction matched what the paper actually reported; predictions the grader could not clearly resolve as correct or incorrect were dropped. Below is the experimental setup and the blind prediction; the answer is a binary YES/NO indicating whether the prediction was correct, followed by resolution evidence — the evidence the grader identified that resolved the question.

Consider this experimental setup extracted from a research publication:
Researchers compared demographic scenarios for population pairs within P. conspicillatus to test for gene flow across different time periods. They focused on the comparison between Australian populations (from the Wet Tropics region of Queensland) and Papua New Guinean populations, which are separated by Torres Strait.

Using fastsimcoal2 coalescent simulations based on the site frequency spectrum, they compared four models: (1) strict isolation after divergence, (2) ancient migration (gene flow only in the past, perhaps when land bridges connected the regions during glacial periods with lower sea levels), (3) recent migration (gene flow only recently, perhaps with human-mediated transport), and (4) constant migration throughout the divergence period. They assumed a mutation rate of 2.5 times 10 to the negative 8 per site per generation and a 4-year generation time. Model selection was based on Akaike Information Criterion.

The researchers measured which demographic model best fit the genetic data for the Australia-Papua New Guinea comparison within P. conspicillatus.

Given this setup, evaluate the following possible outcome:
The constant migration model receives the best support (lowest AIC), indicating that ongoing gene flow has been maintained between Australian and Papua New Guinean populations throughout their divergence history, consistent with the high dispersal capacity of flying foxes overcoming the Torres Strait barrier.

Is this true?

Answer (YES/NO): YES